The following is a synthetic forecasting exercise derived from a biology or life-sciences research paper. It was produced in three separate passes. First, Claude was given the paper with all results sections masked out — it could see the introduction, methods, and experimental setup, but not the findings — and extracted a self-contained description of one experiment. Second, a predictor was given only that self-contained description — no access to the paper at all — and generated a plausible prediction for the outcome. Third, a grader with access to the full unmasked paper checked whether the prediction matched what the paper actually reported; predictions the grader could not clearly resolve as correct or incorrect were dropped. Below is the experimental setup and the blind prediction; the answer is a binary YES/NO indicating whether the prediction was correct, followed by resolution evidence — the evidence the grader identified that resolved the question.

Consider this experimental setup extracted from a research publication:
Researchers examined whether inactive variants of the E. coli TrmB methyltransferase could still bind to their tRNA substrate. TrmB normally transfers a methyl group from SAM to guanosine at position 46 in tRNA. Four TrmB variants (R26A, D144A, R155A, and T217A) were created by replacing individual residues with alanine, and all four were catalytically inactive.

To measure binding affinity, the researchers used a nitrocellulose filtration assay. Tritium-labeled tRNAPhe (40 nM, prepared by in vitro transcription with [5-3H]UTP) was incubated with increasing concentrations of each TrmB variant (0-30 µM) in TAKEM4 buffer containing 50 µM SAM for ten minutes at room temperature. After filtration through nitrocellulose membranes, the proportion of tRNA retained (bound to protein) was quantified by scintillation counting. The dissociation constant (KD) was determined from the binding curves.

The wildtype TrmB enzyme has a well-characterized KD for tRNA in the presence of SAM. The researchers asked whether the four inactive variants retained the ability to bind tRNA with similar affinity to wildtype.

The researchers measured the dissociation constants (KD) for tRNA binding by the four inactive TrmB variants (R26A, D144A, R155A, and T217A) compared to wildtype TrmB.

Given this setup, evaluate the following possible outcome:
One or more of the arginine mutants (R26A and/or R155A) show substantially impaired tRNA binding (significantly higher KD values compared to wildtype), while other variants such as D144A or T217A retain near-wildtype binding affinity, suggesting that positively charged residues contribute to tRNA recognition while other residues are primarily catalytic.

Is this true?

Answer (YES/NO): YES